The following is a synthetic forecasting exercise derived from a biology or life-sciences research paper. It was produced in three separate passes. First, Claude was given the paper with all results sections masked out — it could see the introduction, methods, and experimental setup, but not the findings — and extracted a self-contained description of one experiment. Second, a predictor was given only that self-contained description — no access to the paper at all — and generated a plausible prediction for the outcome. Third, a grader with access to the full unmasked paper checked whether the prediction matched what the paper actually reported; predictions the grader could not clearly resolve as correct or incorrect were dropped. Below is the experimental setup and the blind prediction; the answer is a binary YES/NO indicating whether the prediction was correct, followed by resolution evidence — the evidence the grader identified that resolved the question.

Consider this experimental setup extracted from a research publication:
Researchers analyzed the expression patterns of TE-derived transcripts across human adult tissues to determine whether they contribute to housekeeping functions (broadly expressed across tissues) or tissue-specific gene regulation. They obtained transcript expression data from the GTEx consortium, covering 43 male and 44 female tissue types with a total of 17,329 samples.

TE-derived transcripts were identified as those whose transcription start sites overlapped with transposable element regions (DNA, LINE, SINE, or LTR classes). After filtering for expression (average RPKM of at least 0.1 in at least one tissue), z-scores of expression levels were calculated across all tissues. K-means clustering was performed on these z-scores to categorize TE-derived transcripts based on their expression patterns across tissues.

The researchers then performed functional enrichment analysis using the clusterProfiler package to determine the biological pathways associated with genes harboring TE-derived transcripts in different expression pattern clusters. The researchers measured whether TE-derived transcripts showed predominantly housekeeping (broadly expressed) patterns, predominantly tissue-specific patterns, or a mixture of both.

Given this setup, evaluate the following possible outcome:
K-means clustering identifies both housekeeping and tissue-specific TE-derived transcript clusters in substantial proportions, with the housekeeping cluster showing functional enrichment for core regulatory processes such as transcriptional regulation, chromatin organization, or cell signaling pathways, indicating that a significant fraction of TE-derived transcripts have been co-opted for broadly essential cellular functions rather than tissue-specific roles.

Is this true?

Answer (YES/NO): NO